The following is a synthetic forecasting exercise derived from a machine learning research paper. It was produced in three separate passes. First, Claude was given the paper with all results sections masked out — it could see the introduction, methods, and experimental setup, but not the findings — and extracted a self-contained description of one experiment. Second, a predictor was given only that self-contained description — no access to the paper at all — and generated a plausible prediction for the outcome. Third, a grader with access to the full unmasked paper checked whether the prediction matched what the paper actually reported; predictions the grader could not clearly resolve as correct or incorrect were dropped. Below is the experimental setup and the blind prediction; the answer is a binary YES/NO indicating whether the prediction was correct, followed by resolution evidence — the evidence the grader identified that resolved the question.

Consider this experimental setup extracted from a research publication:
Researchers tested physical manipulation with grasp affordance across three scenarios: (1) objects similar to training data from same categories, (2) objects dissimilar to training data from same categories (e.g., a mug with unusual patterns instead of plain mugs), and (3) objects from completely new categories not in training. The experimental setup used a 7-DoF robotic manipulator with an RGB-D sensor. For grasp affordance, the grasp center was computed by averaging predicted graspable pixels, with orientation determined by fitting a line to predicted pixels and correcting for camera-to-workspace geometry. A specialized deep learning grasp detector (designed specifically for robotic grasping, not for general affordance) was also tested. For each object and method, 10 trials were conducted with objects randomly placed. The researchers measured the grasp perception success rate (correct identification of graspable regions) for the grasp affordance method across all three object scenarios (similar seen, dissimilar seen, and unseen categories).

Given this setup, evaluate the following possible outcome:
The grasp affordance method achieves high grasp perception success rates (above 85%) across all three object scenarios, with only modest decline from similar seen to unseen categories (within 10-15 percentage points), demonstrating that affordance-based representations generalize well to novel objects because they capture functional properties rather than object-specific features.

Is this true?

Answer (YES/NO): NO